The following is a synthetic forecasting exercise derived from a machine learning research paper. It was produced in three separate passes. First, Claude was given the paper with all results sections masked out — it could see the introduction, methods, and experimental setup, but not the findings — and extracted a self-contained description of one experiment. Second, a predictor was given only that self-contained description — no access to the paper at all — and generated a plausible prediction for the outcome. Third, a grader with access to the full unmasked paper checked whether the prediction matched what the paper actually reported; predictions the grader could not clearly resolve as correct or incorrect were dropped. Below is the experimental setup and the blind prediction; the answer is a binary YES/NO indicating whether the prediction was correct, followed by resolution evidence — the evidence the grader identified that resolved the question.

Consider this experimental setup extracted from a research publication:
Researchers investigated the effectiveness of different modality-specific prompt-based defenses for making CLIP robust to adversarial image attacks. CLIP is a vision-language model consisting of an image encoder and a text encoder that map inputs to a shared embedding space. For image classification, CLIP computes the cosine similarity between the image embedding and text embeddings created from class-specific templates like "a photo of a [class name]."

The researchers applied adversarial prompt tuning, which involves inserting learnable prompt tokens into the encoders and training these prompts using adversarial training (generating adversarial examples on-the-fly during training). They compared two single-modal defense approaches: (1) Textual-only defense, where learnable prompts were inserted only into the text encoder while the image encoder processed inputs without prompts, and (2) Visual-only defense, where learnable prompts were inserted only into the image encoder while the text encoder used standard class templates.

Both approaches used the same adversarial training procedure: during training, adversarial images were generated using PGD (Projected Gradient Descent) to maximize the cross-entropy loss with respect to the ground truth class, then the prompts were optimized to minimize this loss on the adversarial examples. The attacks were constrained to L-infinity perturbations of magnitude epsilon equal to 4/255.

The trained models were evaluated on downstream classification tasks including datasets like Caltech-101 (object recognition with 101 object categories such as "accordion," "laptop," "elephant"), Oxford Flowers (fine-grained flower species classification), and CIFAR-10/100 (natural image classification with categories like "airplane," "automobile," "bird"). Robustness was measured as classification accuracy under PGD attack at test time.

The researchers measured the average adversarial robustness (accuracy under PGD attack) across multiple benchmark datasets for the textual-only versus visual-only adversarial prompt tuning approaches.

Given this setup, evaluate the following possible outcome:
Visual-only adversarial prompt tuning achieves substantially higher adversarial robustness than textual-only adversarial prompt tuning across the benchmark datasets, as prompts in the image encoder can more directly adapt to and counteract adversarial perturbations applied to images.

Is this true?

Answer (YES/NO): YES